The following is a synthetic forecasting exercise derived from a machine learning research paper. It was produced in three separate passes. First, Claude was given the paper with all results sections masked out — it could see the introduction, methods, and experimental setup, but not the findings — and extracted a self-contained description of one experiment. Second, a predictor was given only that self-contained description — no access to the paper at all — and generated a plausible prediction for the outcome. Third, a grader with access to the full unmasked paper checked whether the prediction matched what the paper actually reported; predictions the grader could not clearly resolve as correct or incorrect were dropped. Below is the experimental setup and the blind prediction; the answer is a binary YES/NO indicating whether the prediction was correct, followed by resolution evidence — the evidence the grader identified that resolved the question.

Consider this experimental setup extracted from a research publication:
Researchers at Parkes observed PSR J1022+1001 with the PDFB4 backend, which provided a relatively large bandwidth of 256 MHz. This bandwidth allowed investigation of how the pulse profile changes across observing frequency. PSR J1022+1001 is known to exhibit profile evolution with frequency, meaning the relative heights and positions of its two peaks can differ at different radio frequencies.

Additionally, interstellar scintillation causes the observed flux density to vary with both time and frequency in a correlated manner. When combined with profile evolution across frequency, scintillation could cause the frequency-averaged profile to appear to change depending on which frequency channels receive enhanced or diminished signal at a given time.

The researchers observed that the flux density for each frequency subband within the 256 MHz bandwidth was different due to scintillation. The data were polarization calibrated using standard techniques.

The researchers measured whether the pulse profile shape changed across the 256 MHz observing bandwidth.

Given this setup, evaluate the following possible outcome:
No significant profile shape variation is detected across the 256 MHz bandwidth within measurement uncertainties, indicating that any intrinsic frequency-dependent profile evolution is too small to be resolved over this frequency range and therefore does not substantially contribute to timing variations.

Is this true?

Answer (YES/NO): NO